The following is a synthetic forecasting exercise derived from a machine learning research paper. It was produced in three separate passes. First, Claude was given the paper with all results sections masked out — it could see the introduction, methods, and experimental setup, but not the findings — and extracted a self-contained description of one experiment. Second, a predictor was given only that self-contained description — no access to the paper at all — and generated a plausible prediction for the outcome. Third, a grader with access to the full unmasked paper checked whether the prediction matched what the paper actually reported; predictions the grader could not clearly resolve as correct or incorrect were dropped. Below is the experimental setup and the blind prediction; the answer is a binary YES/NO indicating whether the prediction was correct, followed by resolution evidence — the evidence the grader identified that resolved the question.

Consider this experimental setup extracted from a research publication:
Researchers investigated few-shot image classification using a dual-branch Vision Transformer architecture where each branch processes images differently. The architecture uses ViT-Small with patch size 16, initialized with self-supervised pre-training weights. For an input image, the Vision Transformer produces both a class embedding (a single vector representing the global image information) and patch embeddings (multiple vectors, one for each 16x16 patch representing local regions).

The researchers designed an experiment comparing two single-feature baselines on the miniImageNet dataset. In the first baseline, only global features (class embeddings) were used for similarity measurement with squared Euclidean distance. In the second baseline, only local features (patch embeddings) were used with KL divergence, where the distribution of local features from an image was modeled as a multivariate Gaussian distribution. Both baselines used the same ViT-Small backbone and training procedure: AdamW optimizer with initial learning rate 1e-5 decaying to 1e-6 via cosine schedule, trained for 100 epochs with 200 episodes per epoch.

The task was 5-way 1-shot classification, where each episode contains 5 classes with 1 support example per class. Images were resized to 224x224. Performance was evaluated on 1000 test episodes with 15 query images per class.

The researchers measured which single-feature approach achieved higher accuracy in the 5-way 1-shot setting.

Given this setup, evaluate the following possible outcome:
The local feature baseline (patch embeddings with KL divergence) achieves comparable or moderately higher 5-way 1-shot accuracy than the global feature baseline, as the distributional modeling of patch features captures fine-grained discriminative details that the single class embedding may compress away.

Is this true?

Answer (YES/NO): YES